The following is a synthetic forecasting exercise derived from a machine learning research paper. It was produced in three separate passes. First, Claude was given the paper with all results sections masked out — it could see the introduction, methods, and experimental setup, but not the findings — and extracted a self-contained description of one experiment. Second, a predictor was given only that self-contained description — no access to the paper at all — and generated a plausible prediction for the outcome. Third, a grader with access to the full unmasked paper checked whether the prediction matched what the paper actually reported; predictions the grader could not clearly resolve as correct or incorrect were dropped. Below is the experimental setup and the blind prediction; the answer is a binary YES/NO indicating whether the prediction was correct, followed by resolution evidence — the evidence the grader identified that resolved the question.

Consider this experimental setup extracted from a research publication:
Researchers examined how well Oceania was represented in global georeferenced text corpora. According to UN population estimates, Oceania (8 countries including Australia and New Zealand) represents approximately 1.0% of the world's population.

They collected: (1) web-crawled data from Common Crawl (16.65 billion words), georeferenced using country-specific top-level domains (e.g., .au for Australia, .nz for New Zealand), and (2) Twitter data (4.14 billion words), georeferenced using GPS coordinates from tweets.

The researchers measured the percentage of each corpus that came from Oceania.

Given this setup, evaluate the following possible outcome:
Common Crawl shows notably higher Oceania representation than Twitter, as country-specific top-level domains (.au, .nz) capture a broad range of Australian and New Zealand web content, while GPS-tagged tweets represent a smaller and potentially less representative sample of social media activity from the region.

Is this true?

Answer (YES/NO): NO